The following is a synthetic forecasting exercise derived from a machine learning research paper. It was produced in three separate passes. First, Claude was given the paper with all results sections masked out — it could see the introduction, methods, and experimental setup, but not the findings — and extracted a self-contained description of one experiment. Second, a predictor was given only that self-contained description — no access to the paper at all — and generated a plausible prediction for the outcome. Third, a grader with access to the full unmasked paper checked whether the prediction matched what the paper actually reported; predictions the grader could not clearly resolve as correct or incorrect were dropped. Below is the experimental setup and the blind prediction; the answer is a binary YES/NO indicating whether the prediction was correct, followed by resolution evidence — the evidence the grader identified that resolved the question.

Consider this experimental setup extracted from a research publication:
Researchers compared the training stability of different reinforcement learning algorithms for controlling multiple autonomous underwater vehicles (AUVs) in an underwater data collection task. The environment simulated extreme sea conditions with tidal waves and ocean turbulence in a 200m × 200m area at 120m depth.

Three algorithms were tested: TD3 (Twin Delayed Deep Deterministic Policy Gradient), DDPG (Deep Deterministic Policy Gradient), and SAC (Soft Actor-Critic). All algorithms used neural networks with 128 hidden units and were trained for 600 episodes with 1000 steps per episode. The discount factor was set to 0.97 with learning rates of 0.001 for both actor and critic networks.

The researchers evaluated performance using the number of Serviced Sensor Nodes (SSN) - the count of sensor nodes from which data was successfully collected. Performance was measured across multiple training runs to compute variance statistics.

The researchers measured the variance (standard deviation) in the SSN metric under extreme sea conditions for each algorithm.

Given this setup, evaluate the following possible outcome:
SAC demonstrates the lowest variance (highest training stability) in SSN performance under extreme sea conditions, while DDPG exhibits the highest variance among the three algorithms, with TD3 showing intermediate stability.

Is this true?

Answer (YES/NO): NO